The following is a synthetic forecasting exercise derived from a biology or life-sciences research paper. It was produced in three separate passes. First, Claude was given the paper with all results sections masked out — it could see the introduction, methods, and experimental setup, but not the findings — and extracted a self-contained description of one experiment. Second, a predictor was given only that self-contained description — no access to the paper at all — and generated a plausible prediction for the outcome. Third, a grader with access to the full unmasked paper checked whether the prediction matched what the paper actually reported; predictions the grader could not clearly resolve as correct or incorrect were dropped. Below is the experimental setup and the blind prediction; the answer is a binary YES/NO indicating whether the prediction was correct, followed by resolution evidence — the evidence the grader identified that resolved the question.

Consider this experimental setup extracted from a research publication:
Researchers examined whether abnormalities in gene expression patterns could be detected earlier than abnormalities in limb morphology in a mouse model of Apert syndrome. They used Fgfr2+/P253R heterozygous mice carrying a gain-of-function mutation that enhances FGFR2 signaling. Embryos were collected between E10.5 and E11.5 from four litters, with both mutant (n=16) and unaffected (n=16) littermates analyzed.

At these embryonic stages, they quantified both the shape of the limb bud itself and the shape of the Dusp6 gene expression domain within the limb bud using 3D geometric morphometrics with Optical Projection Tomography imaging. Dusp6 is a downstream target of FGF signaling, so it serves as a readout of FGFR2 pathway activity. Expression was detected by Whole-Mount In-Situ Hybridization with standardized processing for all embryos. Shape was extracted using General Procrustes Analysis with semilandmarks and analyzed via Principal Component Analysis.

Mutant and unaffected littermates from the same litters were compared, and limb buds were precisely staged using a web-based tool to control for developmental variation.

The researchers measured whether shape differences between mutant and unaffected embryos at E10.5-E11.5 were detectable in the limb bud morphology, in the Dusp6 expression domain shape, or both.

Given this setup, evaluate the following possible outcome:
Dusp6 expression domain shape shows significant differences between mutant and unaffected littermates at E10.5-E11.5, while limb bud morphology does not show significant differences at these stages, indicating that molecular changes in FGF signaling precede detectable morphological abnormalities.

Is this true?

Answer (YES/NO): NO